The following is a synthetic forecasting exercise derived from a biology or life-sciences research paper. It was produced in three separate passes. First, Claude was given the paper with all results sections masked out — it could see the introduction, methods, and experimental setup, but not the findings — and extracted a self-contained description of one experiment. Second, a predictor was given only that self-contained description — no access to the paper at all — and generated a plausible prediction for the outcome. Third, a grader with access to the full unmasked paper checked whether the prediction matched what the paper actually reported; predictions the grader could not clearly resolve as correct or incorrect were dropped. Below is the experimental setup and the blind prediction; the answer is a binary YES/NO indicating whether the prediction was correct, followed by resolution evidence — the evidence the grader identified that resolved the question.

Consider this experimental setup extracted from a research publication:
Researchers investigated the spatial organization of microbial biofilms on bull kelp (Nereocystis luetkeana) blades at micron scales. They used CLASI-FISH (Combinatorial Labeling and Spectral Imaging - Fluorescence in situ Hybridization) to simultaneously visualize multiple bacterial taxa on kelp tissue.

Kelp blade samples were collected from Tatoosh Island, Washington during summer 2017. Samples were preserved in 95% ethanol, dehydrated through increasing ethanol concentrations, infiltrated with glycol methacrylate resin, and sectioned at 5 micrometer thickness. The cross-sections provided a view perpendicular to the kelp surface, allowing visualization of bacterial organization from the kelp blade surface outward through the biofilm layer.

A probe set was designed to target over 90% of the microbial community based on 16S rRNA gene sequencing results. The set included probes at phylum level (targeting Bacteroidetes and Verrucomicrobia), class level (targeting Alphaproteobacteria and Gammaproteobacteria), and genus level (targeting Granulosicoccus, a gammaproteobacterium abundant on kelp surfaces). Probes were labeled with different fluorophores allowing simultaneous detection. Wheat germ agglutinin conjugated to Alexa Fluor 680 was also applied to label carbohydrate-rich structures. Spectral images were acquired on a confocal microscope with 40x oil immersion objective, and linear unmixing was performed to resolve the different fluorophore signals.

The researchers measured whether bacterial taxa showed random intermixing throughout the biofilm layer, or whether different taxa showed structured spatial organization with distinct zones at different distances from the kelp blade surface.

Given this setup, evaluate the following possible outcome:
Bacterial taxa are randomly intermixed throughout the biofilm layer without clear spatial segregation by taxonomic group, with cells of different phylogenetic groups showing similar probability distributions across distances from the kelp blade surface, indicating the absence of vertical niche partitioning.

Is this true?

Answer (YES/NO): NO